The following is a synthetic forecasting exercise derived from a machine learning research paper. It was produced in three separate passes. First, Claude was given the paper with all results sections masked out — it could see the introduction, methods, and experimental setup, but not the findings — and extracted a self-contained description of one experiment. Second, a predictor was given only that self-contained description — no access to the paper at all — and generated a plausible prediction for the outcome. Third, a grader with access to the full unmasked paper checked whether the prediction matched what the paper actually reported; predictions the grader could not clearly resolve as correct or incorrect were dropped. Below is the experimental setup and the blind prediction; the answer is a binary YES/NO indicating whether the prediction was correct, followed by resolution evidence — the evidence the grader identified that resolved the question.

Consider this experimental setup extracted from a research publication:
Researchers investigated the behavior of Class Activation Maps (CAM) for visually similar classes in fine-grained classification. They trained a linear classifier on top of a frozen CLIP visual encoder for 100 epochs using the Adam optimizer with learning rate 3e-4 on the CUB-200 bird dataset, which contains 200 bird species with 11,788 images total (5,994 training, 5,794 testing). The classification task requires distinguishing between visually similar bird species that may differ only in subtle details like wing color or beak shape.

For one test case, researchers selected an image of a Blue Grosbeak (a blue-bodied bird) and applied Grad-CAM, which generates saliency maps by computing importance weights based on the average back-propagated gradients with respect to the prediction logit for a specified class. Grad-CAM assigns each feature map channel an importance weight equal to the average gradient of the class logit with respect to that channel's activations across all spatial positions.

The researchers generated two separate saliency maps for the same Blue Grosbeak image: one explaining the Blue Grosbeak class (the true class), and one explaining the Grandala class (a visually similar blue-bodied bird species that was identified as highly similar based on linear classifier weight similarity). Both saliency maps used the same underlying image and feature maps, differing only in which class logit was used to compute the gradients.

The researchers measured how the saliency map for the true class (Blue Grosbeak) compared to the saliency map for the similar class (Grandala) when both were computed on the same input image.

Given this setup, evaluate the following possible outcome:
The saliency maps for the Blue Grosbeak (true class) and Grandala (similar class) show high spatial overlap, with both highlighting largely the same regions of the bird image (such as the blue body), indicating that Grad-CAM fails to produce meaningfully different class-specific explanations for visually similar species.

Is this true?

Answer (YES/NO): YES